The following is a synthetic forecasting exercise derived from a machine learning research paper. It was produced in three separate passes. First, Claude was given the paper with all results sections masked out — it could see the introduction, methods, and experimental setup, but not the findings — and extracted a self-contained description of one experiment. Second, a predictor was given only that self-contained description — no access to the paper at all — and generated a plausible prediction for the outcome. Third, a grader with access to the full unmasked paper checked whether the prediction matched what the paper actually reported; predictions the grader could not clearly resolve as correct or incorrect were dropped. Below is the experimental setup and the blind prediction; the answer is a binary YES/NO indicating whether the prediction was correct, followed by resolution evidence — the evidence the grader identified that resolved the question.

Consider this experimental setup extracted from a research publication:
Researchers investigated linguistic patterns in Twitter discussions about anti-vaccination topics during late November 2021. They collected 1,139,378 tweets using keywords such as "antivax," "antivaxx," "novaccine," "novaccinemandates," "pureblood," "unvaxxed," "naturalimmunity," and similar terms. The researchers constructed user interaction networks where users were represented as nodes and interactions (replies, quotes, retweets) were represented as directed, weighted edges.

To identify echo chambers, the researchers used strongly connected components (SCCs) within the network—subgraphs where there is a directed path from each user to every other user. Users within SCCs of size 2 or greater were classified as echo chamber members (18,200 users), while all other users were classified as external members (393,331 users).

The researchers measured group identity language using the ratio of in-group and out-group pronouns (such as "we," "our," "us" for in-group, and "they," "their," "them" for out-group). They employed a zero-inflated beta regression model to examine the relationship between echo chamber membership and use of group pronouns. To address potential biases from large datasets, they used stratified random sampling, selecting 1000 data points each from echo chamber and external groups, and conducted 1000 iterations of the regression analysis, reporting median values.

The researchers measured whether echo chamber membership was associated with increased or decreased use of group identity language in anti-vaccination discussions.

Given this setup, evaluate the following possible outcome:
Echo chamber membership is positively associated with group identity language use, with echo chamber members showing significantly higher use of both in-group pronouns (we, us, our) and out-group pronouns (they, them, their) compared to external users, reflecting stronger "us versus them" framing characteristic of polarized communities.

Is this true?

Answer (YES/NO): NO